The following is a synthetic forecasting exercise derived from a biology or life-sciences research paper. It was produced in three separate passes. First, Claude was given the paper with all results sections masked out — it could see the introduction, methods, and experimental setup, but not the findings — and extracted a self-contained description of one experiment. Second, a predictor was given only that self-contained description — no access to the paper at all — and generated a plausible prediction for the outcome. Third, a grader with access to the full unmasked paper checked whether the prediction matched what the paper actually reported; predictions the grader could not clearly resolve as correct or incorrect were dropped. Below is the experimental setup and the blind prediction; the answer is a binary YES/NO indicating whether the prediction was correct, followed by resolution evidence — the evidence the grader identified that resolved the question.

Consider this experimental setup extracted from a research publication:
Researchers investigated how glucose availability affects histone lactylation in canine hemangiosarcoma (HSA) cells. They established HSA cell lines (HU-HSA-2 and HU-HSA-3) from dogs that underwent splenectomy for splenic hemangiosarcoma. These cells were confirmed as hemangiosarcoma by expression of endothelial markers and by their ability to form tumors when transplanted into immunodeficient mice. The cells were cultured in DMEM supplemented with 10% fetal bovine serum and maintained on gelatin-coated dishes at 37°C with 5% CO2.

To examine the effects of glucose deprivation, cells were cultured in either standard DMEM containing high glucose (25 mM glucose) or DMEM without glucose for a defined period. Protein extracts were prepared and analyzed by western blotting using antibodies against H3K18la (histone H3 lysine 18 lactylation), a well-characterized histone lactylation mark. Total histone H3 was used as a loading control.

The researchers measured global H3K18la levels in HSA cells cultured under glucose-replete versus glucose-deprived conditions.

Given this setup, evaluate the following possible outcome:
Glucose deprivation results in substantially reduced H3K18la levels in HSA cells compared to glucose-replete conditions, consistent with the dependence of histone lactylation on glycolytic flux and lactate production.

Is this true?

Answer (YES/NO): YES